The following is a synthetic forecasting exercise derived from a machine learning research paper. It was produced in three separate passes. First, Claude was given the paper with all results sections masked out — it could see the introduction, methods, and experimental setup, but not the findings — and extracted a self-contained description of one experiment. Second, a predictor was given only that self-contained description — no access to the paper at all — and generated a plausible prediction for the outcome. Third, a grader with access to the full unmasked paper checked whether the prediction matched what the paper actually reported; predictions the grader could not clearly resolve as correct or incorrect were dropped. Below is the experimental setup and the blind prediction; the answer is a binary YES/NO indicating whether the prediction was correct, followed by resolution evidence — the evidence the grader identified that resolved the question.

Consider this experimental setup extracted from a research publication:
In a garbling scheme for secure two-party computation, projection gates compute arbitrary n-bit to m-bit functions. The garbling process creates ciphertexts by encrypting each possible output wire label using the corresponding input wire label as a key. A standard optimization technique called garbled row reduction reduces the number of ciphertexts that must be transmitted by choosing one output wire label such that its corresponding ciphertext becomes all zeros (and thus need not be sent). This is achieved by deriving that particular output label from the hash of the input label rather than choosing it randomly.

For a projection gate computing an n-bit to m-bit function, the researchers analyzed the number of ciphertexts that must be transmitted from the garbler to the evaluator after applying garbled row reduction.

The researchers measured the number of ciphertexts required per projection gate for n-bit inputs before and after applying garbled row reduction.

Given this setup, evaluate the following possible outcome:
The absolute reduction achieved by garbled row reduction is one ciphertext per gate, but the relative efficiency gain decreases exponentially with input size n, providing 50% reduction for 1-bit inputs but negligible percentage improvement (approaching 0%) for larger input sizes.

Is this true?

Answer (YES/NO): YES